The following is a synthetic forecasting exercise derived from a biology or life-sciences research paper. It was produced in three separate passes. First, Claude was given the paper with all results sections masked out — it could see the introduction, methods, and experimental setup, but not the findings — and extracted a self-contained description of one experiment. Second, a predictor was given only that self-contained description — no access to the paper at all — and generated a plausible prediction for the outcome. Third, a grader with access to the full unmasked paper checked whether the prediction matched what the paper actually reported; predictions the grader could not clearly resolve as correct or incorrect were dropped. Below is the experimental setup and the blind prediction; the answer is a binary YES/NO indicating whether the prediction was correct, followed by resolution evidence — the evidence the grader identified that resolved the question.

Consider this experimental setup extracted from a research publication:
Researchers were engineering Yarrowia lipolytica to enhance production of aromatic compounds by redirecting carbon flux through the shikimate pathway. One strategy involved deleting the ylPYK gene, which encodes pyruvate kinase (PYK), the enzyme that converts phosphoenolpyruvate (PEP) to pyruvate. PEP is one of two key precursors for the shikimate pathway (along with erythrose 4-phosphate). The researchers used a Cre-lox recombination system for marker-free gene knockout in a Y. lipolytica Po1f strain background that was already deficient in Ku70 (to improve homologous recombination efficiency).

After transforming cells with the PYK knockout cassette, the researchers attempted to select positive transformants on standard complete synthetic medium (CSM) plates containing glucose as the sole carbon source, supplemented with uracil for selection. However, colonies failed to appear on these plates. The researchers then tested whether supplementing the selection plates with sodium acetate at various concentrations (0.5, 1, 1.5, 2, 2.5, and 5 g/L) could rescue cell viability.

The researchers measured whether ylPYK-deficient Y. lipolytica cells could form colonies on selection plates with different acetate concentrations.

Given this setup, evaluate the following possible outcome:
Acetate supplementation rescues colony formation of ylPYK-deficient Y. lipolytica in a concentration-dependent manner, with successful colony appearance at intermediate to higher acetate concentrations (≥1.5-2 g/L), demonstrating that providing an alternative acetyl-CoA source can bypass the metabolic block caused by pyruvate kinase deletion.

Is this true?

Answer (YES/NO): NO